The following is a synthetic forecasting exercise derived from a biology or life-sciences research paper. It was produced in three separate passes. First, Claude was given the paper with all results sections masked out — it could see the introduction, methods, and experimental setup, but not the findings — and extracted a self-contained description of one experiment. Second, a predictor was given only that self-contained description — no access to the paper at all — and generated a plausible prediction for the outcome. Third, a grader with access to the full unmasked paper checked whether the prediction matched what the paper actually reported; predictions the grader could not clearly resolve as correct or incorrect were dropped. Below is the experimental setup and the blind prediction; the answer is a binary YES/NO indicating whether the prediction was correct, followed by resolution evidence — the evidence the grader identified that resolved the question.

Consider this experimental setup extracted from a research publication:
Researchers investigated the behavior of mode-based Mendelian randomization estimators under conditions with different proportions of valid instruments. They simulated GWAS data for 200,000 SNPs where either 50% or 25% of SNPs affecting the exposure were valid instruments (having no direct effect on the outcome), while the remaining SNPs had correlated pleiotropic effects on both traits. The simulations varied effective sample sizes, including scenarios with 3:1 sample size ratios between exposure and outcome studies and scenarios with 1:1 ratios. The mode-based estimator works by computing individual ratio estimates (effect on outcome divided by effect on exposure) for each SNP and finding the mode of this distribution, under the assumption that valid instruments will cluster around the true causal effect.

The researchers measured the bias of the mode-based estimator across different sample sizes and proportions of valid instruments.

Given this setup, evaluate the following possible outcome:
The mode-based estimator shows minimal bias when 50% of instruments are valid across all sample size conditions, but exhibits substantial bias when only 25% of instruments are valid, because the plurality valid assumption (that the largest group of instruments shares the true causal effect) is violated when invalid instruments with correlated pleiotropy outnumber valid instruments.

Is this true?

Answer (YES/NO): NO